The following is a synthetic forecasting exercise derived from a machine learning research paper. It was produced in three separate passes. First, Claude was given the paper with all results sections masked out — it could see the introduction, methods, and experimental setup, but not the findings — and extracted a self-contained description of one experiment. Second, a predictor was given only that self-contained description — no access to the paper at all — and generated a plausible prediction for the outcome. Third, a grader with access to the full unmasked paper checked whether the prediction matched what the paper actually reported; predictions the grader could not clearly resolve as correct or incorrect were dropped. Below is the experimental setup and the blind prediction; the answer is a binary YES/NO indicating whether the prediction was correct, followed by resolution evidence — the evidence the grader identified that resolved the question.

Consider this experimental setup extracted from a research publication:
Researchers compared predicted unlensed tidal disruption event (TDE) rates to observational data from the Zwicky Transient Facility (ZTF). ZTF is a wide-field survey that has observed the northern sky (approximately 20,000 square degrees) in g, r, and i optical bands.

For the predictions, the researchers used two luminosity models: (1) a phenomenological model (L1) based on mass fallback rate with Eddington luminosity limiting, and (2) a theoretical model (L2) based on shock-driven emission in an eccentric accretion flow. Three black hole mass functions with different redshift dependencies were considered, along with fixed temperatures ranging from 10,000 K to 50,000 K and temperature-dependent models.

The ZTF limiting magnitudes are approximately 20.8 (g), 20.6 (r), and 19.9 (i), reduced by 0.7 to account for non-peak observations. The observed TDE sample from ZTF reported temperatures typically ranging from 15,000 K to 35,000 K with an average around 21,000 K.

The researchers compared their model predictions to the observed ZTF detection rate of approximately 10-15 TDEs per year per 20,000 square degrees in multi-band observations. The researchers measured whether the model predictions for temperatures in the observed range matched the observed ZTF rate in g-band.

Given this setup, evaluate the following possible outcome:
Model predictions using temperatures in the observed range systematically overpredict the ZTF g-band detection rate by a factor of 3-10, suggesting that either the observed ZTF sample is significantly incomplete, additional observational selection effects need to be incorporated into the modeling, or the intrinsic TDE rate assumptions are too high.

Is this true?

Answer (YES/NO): NO